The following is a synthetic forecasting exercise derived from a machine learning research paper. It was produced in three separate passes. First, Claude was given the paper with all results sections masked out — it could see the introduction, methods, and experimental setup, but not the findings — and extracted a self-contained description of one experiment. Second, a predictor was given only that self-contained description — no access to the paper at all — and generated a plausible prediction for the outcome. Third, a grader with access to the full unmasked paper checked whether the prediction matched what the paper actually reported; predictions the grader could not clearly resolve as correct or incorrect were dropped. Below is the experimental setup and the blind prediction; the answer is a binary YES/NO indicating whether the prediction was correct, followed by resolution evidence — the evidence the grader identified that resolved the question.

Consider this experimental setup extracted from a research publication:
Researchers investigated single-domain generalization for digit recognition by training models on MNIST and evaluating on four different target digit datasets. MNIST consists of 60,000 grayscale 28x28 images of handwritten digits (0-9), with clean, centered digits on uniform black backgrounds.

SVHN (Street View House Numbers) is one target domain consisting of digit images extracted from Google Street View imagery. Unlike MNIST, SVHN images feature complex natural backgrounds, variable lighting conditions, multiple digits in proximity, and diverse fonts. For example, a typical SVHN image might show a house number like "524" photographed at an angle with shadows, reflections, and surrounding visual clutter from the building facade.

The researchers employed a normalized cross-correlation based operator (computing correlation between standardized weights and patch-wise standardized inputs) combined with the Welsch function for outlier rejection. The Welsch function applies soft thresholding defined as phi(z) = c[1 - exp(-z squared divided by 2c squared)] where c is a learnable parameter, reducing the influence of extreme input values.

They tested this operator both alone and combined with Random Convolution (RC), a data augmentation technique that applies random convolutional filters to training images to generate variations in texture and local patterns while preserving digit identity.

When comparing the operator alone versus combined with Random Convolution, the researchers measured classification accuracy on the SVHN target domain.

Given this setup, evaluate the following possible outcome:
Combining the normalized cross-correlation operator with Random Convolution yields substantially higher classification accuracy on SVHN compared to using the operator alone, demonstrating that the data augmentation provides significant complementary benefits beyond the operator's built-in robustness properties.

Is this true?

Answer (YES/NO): NO